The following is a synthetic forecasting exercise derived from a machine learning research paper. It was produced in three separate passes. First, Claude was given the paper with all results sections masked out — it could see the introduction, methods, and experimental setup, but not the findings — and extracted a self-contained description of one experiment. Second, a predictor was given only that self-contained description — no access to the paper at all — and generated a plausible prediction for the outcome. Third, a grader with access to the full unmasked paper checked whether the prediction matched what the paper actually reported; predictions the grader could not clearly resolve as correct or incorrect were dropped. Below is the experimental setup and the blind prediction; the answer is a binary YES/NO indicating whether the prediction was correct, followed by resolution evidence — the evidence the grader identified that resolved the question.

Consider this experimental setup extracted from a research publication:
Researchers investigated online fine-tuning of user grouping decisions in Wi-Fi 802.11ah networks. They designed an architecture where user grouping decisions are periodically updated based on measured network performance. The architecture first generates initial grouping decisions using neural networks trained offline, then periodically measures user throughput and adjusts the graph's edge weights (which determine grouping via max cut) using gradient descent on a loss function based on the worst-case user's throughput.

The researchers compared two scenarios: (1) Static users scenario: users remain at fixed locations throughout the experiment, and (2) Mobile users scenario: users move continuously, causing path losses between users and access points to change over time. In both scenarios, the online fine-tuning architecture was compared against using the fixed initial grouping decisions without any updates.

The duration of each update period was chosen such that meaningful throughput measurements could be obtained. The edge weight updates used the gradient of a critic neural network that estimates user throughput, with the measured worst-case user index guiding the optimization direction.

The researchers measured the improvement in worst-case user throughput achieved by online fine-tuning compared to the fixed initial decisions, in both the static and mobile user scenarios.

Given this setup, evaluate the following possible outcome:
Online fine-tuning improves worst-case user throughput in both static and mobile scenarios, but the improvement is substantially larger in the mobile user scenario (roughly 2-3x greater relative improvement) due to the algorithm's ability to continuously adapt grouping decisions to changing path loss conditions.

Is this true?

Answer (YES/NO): NO